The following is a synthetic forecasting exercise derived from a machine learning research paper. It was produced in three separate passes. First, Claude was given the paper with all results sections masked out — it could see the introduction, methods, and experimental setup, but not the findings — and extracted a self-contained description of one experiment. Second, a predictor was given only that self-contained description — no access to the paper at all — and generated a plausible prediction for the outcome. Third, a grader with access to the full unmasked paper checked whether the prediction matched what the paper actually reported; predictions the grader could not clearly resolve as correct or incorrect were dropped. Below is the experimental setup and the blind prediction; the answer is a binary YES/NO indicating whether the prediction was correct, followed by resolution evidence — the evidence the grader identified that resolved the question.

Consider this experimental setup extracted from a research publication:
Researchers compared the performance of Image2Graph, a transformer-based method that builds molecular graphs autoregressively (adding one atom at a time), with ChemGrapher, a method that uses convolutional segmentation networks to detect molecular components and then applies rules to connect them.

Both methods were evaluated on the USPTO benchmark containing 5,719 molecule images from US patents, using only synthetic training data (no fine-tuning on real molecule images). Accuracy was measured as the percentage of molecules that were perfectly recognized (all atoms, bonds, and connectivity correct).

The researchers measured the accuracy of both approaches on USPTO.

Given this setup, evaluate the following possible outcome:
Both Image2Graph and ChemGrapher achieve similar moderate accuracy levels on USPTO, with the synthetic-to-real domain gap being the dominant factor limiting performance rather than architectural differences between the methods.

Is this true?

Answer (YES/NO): NO